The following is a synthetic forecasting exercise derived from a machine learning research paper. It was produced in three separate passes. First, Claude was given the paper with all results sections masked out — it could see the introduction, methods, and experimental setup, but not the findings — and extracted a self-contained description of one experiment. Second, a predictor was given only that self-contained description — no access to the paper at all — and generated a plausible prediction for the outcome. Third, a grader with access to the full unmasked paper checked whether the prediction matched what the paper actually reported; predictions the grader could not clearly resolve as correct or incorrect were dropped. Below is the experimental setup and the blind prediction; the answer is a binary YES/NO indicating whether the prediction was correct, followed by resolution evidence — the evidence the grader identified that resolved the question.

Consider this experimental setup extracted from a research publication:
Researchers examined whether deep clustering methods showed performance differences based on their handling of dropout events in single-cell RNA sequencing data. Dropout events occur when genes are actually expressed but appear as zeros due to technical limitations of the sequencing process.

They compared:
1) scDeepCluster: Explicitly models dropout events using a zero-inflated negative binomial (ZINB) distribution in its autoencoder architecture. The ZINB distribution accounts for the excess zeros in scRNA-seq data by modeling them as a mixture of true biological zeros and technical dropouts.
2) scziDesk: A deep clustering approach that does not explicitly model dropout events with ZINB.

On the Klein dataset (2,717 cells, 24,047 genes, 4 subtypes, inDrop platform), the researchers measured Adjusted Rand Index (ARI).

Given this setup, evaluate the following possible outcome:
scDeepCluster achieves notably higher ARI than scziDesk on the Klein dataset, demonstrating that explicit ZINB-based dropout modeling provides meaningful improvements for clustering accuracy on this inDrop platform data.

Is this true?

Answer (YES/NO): NO